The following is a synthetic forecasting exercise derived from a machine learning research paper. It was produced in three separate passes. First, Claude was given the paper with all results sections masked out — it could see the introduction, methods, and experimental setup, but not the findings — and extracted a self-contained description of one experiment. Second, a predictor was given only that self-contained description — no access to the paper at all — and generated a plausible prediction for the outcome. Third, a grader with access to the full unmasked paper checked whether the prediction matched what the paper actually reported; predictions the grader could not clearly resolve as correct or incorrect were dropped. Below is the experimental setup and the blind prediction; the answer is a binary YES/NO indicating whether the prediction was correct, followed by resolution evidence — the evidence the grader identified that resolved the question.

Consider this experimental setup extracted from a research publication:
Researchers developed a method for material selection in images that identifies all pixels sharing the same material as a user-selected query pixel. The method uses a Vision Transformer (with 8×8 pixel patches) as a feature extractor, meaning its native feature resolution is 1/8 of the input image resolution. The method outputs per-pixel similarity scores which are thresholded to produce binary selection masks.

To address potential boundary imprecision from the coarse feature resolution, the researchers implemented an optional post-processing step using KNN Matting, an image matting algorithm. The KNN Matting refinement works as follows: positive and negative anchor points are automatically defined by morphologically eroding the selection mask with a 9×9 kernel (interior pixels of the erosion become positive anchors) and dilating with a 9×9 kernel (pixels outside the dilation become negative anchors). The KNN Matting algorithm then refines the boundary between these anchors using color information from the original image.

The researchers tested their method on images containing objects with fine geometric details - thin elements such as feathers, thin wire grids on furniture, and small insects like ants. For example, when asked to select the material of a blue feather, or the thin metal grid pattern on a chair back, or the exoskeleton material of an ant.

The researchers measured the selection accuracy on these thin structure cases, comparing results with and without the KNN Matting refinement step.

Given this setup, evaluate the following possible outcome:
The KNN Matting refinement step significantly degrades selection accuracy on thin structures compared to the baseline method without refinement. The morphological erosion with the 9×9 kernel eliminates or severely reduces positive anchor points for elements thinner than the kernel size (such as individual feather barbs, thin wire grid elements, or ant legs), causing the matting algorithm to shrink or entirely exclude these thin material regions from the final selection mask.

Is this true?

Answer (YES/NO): NO